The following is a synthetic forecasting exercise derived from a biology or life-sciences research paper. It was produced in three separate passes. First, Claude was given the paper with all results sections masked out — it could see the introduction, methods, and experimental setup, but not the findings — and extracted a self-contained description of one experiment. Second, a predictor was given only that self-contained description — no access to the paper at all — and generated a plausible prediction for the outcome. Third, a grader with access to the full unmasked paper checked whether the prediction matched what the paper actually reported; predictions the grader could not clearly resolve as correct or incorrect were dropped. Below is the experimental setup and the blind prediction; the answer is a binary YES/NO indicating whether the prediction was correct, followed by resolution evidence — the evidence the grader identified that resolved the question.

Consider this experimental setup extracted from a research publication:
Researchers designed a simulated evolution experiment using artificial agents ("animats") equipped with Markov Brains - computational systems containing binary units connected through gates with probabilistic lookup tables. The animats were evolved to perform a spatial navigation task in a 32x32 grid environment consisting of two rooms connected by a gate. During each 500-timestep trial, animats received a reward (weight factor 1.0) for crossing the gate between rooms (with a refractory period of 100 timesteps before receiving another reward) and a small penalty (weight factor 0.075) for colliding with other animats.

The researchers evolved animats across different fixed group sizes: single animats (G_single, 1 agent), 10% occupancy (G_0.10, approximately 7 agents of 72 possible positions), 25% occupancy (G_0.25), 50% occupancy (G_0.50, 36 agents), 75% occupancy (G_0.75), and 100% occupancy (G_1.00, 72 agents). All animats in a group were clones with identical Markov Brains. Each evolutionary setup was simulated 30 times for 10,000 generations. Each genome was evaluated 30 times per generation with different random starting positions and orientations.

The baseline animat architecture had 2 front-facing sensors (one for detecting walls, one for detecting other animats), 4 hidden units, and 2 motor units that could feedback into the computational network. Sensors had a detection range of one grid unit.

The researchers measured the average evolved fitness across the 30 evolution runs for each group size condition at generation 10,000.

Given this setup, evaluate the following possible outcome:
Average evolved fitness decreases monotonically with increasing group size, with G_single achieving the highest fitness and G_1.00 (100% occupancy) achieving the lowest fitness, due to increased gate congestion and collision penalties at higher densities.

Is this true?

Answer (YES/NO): YES